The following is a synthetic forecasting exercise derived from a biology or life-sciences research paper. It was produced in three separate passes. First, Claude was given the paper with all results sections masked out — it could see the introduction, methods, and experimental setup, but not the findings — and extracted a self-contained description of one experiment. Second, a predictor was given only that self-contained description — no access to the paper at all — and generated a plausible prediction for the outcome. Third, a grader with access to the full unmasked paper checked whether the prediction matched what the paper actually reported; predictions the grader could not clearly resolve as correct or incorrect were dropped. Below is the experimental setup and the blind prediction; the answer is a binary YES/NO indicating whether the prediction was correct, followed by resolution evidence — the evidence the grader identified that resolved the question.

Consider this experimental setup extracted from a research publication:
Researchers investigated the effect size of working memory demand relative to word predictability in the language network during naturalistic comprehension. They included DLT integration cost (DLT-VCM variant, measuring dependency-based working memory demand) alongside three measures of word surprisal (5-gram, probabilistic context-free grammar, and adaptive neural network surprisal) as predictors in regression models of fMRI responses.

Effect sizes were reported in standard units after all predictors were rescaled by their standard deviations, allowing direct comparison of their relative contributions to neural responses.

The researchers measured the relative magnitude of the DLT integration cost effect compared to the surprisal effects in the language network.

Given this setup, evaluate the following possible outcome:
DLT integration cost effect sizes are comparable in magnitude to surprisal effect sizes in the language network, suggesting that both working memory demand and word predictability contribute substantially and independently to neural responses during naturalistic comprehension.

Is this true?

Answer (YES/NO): YES